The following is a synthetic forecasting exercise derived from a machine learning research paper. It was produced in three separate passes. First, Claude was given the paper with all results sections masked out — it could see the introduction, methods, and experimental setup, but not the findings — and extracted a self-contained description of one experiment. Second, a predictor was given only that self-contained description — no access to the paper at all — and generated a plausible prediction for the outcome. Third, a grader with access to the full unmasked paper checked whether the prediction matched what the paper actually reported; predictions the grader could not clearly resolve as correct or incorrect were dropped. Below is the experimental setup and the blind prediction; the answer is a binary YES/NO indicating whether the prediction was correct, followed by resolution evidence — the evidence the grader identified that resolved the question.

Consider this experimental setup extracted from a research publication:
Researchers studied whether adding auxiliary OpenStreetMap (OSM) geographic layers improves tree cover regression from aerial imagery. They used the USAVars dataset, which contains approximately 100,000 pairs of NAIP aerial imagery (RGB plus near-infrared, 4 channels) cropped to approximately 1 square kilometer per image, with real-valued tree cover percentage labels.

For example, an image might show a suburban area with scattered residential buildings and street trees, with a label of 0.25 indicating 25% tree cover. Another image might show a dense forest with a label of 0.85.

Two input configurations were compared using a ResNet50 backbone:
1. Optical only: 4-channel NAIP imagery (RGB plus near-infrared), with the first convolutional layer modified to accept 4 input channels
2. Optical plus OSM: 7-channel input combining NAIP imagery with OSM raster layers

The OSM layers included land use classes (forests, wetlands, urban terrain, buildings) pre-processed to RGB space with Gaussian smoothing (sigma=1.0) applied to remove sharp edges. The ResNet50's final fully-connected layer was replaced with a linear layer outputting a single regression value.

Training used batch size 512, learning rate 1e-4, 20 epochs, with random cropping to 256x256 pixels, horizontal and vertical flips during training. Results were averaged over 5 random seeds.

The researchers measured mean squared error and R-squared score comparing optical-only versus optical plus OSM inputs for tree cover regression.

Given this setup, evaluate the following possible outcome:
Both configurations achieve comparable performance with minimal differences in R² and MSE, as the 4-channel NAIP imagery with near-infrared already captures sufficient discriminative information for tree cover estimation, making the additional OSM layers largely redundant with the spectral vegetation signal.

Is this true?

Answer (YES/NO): NO